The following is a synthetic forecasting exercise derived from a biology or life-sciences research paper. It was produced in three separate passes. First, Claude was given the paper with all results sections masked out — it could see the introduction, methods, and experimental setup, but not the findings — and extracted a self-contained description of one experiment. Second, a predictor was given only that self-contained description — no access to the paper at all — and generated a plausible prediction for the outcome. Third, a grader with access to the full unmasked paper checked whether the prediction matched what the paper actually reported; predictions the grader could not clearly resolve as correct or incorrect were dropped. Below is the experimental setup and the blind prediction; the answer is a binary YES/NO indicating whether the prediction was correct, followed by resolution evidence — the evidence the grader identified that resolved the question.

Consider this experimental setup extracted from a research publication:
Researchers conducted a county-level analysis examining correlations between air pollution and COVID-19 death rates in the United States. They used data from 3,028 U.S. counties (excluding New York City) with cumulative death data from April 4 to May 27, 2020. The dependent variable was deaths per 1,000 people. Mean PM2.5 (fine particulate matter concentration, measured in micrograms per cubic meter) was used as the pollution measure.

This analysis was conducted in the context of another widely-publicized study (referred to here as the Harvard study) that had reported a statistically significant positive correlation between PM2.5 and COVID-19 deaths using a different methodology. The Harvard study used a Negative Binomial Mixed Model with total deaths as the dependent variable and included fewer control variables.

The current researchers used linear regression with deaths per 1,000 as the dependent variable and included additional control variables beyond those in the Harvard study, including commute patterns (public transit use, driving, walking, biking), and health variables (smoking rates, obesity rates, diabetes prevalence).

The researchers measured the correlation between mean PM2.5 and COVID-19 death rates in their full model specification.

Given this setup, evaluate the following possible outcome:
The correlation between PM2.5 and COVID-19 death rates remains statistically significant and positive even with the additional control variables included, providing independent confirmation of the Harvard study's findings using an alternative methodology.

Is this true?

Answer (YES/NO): NO